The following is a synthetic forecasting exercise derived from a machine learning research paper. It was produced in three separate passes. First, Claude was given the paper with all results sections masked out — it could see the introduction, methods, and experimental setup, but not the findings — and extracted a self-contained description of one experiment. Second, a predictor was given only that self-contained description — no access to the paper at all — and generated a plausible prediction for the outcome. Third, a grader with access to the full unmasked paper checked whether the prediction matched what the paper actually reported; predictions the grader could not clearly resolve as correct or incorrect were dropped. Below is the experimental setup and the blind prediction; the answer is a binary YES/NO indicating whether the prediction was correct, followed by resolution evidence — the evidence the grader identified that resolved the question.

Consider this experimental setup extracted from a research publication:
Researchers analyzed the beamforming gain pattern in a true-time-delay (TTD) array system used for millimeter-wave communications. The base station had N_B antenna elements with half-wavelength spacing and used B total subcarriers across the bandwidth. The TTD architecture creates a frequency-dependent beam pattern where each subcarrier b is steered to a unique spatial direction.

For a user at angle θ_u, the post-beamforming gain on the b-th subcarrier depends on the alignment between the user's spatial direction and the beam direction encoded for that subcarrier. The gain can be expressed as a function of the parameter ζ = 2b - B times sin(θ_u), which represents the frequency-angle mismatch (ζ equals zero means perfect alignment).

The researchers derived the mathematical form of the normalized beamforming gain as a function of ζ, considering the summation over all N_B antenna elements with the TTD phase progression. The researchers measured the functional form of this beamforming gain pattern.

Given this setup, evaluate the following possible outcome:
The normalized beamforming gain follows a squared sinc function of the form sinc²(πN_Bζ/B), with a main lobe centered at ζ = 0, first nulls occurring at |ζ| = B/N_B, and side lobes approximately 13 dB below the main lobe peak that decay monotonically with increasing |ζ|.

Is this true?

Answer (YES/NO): NO